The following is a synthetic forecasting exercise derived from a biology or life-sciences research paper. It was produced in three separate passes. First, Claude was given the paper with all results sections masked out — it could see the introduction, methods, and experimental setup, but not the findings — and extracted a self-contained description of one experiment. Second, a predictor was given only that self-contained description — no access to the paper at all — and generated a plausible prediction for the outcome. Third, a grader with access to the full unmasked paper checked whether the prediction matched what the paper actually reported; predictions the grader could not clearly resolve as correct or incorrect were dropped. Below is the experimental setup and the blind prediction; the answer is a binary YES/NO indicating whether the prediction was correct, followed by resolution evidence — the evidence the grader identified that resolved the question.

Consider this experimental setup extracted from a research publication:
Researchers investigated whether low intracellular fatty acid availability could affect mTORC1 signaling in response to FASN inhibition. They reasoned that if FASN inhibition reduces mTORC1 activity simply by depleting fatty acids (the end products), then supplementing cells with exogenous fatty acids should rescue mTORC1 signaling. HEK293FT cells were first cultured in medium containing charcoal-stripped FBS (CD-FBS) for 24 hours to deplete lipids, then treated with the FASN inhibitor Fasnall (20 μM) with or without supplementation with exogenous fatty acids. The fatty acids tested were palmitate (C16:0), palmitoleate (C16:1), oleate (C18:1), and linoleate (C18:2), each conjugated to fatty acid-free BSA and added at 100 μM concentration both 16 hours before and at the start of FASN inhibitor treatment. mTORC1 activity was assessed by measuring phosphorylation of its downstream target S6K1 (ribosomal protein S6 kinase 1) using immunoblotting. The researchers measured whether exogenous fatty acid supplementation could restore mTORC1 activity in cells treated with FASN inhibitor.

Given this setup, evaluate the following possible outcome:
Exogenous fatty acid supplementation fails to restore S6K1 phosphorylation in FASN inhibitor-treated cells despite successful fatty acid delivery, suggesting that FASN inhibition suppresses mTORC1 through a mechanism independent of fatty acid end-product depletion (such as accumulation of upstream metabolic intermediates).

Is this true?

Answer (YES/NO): YES